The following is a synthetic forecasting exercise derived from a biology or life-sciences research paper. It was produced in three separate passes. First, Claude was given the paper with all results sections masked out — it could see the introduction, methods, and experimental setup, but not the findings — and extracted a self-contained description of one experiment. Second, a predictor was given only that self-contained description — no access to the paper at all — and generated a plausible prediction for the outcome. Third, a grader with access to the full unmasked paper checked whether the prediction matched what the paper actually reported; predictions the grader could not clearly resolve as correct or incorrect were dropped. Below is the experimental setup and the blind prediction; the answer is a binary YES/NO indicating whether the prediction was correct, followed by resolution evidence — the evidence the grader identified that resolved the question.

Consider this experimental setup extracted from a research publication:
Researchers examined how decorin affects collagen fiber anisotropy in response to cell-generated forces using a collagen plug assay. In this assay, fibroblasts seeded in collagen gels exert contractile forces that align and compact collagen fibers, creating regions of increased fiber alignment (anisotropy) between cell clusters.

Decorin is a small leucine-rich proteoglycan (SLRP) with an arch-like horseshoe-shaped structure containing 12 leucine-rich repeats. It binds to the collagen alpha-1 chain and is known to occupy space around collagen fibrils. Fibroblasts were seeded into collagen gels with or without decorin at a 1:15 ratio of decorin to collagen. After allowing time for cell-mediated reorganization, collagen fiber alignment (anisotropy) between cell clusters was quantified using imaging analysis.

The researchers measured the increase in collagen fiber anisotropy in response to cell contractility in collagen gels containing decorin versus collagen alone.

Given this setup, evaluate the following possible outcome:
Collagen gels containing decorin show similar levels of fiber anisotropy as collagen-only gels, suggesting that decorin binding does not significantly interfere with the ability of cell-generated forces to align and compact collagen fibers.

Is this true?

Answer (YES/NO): NO